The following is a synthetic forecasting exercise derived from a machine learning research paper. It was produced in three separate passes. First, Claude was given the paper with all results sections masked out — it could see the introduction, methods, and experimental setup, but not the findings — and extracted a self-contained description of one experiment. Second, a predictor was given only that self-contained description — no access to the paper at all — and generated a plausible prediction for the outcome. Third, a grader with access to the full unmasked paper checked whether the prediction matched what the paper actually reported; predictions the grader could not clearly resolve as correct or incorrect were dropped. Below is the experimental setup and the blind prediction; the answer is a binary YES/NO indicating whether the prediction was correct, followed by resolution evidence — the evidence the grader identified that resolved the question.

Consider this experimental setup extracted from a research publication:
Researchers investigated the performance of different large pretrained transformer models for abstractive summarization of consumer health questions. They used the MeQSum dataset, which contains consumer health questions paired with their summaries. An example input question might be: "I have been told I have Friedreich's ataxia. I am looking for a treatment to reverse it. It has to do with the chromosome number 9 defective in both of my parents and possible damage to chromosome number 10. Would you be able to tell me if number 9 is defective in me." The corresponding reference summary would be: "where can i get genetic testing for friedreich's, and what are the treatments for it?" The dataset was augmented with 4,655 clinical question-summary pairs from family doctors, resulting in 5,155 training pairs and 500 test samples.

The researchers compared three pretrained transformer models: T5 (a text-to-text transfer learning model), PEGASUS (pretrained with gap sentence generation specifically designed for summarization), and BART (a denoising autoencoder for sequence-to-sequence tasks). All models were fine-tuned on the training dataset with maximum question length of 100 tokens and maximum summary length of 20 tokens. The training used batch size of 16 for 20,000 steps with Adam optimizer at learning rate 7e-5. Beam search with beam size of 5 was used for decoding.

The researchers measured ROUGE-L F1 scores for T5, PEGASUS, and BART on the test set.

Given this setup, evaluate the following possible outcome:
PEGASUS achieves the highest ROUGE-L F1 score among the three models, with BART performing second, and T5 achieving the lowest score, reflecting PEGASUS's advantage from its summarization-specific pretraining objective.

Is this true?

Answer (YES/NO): NO